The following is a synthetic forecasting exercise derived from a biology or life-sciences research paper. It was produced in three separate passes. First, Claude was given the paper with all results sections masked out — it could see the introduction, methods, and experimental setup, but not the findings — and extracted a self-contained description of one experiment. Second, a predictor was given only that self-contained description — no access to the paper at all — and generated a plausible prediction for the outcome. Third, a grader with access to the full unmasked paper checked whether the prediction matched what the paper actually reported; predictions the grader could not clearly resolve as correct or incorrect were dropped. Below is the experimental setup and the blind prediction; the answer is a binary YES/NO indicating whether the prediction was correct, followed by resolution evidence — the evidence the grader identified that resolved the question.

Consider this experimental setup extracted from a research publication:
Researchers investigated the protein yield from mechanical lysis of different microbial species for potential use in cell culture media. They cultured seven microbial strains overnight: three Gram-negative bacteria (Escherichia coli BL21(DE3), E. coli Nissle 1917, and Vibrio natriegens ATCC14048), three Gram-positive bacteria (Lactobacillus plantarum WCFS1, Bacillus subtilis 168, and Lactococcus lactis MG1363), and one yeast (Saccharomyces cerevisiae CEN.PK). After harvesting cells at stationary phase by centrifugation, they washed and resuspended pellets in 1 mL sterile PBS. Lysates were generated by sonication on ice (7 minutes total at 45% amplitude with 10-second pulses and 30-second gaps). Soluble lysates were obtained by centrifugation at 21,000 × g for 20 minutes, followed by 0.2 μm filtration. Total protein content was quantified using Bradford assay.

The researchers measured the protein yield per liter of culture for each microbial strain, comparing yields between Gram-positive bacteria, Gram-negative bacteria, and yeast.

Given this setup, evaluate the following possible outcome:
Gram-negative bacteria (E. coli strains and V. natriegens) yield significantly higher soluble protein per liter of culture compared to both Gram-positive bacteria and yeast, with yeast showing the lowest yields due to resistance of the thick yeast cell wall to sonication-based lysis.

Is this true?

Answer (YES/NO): NO